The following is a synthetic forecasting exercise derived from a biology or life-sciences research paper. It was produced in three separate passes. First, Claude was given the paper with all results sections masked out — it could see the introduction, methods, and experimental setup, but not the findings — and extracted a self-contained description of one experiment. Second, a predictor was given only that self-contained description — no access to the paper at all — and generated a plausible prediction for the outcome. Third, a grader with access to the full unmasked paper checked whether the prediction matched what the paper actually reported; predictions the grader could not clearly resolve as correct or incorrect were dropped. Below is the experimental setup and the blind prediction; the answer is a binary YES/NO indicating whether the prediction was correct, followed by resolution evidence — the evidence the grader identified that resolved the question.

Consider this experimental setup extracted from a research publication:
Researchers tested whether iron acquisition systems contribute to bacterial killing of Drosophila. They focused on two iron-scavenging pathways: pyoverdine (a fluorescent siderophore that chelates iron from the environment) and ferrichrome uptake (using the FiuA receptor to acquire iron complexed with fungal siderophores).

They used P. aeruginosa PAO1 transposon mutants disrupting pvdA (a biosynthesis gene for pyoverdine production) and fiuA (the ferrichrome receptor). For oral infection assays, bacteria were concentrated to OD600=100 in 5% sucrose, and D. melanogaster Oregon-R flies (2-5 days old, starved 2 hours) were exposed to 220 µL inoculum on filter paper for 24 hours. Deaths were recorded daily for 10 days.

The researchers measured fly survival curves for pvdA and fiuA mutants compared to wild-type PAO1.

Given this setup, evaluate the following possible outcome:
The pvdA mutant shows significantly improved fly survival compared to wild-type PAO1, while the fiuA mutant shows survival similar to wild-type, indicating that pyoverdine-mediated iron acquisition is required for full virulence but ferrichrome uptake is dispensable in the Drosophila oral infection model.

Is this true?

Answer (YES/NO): NO